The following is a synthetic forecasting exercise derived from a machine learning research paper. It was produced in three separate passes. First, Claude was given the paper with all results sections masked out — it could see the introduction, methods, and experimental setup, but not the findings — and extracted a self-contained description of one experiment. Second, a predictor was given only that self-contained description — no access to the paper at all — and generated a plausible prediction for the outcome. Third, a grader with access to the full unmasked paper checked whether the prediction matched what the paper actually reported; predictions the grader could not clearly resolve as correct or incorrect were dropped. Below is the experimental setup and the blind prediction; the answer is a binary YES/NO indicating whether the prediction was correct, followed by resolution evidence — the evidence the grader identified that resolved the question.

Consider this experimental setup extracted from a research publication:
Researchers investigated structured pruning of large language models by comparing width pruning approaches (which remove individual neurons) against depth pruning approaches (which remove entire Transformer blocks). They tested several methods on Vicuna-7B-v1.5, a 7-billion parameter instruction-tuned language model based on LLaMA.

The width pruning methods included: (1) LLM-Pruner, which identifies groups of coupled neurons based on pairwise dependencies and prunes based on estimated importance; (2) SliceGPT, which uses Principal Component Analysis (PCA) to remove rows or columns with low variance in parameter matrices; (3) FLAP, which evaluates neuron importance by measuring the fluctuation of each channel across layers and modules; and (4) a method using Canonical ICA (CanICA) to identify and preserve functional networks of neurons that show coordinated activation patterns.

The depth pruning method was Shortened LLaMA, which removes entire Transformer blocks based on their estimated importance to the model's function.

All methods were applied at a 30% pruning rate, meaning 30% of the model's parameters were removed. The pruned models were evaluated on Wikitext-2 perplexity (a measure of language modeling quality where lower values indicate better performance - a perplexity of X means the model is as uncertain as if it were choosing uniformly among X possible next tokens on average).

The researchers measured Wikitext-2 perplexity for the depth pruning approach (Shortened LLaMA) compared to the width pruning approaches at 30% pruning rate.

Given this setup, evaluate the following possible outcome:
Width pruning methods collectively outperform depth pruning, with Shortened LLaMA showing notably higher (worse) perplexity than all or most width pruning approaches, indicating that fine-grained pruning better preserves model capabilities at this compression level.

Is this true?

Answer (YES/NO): YES